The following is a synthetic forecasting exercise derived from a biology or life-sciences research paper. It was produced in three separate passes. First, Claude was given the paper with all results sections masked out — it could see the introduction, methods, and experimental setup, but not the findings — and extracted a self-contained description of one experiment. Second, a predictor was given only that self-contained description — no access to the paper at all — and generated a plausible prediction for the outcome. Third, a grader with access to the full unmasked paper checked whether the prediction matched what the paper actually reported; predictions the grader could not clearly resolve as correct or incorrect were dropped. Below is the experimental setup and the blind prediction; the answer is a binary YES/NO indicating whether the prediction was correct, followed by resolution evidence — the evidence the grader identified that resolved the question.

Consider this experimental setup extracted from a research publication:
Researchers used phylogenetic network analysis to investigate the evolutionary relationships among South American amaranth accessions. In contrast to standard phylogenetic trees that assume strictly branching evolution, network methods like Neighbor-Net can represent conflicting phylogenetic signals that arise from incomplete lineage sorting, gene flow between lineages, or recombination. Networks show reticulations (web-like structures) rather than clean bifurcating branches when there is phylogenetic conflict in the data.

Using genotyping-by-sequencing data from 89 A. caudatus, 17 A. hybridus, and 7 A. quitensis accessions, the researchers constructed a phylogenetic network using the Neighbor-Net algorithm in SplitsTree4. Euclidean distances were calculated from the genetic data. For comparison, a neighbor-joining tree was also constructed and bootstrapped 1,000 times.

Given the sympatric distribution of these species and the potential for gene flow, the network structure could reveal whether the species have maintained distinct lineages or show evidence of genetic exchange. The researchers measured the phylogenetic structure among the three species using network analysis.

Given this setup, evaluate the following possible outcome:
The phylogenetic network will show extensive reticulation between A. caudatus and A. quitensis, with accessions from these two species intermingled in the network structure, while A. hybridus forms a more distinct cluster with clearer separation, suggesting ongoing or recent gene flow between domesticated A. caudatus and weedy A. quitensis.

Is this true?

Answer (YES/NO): NO